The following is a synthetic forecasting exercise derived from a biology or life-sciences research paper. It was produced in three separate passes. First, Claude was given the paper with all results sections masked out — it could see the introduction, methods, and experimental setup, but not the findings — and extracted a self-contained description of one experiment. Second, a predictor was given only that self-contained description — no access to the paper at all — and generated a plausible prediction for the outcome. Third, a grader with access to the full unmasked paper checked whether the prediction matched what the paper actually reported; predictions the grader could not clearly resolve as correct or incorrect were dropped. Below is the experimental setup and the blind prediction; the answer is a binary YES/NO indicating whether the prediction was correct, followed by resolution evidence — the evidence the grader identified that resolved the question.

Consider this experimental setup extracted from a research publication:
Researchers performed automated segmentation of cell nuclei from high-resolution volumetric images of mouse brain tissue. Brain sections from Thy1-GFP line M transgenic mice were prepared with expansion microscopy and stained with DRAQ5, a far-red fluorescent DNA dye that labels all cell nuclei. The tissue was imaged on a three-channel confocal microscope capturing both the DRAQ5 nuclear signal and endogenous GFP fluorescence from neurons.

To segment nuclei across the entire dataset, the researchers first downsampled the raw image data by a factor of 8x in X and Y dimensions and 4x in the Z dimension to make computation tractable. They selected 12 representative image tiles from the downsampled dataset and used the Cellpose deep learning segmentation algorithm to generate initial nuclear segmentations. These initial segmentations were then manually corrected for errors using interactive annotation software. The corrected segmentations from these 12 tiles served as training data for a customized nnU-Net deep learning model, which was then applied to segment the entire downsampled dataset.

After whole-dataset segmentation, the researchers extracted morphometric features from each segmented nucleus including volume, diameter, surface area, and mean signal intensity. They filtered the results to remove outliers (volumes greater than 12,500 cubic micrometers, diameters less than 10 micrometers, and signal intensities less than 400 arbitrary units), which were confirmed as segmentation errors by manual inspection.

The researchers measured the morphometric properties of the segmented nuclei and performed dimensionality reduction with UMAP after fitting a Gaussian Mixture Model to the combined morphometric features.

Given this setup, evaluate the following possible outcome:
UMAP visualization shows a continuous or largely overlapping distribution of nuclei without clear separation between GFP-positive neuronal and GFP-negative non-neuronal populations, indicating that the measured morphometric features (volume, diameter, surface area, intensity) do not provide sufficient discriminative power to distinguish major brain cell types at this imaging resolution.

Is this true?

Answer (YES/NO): NO